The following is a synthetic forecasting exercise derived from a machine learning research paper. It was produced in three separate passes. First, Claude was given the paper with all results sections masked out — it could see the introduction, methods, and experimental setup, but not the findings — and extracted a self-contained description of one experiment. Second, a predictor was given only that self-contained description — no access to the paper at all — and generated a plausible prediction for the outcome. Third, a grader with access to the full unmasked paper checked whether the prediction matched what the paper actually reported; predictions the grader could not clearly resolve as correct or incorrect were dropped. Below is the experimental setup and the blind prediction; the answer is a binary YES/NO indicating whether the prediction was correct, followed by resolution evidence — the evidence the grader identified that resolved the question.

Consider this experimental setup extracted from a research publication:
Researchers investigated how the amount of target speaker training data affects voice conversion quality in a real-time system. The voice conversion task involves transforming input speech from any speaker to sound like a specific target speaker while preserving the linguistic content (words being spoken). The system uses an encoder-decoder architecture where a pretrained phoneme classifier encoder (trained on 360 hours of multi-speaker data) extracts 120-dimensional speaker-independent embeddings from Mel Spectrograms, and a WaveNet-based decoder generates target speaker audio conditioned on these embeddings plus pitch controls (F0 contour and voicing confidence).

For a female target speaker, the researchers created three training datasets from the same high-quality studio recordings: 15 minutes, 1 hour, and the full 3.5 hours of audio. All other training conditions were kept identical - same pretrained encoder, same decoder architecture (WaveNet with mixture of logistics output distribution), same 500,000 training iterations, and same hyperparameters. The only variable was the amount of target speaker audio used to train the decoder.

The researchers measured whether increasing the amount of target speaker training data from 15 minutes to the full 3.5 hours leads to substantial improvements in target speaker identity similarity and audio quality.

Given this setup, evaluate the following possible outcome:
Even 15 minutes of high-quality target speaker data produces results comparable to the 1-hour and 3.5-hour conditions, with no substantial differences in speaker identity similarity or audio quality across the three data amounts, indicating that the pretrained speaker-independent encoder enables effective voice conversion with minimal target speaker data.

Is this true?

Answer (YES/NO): YES